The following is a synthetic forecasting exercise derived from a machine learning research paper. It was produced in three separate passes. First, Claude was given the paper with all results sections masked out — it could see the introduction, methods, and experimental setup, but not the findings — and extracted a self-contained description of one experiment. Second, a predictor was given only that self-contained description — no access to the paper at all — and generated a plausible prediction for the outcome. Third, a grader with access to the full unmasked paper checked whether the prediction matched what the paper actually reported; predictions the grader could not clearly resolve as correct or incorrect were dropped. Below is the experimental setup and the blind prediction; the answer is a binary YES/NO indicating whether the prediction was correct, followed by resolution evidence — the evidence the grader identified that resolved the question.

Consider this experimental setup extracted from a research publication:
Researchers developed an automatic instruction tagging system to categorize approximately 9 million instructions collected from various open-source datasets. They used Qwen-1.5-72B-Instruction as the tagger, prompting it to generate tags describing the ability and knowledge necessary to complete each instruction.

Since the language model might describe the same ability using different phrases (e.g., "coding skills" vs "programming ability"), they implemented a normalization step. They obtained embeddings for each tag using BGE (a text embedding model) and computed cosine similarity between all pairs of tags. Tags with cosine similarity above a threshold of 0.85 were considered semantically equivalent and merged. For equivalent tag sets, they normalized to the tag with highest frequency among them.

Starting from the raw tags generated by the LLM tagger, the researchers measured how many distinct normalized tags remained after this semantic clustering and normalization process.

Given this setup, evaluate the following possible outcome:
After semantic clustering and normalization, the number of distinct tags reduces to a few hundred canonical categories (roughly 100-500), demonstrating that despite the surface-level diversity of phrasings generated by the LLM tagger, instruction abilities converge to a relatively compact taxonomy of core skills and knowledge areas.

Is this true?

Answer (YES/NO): NO